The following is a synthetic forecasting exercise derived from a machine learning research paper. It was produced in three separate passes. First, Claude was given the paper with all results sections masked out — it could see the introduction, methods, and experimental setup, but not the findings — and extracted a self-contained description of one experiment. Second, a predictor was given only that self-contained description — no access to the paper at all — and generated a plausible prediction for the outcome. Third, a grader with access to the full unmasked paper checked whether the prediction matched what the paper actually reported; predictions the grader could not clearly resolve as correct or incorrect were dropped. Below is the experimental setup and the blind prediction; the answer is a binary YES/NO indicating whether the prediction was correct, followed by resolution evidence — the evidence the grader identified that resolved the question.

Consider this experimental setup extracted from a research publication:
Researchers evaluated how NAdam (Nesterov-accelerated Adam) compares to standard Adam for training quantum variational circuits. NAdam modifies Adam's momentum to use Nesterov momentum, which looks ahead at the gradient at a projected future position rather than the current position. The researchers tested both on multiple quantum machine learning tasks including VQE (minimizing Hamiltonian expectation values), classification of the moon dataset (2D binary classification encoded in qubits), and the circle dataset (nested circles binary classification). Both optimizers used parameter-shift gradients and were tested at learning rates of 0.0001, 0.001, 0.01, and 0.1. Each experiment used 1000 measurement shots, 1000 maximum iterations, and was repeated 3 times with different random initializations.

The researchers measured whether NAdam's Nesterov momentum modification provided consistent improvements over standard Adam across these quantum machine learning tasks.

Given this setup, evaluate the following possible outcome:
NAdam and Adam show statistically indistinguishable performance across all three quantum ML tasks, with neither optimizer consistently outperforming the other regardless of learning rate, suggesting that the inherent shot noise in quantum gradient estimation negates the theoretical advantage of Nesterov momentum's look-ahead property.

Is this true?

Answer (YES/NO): NO